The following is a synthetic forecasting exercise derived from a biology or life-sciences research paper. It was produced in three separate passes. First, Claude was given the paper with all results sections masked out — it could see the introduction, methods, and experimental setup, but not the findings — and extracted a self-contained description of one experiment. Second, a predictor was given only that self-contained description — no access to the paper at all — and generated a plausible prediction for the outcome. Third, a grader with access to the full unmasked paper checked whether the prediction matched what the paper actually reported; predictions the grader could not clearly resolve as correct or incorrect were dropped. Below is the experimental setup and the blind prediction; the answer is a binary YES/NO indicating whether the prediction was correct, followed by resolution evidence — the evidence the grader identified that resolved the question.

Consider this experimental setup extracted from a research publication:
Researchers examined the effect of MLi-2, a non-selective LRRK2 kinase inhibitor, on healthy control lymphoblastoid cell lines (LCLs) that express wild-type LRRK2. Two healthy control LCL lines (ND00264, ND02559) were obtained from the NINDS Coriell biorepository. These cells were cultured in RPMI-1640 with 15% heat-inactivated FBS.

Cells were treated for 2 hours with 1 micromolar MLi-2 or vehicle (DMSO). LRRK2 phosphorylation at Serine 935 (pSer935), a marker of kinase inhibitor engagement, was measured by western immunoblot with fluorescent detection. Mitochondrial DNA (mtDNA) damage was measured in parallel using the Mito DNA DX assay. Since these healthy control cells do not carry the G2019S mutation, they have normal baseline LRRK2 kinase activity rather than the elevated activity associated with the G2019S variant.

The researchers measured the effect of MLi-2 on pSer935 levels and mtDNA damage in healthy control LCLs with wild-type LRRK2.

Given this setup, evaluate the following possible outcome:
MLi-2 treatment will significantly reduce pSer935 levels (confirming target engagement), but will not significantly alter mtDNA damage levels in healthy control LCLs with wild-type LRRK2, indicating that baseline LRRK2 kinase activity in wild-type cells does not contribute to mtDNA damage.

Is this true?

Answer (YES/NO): YES